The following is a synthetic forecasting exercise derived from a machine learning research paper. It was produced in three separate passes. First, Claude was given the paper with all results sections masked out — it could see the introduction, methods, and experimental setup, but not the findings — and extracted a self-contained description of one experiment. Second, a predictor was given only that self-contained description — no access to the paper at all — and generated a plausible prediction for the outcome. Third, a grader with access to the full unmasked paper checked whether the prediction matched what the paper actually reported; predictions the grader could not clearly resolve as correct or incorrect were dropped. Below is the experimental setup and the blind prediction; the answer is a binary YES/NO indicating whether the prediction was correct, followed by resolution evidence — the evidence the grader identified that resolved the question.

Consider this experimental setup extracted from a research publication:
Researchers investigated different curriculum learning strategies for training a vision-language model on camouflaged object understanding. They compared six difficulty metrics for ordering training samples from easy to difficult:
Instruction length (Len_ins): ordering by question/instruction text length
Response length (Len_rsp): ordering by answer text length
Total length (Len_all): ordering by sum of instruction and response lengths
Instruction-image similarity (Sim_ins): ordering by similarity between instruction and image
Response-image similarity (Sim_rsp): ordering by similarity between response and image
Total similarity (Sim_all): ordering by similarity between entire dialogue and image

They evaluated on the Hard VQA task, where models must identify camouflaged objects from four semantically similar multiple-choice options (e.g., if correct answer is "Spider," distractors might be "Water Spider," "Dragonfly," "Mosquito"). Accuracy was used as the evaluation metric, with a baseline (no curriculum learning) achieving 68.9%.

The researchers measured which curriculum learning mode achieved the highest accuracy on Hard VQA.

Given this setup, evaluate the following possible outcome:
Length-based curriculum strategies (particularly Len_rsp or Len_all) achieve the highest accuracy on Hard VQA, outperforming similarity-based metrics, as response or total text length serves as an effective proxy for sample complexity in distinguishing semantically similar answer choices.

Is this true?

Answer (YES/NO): NO